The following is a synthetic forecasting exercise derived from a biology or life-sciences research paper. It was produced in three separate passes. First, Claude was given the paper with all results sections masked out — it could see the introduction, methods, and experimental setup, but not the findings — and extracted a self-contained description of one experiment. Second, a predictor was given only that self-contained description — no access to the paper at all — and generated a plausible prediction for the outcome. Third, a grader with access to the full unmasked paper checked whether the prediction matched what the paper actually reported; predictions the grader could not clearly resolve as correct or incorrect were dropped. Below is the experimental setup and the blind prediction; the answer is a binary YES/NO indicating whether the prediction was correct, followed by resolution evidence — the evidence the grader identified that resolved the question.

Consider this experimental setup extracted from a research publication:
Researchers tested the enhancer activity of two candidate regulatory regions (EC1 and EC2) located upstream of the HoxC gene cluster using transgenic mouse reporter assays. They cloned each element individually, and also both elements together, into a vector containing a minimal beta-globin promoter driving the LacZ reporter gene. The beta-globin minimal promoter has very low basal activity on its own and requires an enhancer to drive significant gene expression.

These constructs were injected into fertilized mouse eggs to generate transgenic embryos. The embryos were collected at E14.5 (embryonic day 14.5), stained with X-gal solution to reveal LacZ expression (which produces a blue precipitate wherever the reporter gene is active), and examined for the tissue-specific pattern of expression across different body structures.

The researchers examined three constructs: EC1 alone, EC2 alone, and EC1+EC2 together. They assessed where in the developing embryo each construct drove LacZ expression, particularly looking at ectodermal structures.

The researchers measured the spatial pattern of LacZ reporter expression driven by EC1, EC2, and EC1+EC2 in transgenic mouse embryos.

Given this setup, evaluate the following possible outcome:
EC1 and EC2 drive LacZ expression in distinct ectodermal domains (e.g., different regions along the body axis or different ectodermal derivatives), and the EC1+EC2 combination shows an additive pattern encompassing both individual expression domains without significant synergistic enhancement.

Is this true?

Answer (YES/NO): NO